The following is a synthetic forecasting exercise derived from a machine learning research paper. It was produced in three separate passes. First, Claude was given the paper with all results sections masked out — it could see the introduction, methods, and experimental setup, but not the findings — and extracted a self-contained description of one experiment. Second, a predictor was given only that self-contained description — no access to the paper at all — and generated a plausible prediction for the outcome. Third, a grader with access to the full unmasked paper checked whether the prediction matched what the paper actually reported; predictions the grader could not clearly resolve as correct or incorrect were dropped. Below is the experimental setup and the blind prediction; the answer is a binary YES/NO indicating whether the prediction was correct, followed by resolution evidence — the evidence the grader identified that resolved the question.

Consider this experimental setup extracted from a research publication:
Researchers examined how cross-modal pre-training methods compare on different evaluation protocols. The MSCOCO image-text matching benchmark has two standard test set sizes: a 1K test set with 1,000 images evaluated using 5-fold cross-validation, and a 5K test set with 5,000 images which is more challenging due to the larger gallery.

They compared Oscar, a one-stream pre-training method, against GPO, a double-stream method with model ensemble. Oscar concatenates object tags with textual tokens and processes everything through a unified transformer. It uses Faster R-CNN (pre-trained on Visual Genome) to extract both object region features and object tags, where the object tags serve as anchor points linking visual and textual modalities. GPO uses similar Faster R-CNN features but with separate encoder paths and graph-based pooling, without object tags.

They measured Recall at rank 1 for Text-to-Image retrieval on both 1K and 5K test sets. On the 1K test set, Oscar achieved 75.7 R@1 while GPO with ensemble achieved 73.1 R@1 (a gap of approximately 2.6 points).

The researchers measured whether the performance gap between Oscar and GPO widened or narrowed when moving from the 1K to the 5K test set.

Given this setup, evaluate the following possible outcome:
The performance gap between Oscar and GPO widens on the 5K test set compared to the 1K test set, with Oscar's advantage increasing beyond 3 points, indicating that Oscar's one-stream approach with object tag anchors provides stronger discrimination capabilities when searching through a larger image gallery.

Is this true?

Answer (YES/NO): NO